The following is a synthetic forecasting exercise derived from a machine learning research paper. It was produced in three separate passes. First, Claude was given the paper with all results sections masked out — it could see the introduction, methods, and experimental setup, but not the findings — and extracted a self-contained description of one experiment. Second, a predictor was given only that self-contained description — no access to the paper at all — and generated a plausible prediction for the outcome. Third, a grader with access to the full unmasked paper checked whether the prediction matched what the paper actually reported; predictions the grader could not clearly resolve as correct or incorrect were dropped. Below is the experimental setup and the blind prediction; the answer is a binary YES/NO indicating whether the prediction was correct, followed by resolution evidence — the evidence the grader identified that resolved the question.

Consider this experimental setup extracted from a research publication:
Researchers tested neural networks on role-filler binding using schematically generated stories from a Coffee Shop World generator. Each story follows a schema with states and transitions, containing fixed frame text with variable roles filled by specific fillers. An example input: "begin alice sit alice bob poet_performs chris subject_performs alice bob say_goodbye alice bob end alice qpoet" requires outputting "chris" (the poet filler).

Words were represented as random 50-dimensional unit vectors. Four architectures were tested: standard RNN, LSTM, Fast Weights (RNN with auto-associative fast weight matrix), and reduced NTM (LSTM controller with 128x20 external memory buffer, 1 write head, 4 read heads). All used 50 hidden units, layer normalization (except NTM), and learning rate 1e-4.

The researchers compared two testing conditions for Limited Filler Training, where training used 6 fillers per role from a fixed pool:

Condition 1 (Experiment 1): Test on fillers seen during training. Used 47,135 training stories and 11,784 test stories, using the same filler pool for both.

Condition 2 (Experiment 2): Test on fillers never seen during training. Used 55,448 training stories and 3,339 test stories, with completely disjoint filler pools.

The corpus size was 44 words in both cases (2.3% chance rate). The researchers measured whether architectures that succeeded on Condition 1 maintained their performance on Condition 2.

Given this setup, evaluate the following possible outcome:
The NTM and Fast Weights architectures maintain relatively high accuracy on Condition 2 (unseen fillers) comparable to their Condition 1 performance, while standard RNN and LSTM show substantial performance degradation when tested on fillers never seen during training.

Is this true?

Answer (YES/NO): NO